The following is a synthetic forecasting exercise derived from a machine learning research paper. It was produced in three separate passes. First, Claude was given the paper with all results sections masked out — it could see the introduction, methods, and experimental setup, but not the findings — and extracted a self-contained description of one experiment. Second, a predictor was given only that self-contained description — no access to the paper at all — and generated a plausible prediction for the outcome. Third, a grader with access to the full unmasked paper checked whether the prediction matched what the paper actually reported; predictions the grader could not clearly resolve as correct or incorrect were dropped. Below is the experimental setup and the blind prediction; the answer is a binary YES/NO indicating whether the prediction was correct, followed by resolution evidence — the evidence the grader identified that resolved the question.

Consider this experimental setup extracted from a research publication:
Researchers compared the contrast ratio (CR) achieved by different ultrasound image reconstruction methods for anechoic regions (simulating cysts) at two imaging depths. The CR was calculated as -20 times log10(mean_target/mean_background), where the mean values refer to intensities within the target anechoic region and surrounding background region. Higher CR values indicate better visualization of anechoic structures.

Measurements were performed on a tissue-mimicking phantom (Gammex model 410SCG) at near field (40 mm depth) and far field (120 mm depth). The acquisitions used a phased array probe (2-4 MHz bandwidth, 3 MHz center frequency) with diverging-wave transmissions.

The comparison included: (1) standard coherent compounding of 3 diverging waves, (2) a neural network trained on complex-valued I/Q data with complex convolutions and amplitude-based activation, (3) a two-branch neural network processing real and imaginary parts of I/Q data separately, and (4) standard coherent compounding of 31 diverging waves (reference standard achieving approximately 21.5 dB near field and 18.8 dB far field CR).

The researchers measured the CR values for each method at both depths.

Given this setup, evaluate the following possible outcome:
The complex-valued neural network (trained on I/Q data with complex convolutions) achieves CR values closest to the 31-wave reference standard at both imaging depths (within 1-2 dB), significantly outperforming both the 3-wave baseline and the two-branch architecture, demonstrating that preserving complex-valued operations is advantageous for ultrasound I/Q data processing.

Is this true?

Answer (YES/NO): YES